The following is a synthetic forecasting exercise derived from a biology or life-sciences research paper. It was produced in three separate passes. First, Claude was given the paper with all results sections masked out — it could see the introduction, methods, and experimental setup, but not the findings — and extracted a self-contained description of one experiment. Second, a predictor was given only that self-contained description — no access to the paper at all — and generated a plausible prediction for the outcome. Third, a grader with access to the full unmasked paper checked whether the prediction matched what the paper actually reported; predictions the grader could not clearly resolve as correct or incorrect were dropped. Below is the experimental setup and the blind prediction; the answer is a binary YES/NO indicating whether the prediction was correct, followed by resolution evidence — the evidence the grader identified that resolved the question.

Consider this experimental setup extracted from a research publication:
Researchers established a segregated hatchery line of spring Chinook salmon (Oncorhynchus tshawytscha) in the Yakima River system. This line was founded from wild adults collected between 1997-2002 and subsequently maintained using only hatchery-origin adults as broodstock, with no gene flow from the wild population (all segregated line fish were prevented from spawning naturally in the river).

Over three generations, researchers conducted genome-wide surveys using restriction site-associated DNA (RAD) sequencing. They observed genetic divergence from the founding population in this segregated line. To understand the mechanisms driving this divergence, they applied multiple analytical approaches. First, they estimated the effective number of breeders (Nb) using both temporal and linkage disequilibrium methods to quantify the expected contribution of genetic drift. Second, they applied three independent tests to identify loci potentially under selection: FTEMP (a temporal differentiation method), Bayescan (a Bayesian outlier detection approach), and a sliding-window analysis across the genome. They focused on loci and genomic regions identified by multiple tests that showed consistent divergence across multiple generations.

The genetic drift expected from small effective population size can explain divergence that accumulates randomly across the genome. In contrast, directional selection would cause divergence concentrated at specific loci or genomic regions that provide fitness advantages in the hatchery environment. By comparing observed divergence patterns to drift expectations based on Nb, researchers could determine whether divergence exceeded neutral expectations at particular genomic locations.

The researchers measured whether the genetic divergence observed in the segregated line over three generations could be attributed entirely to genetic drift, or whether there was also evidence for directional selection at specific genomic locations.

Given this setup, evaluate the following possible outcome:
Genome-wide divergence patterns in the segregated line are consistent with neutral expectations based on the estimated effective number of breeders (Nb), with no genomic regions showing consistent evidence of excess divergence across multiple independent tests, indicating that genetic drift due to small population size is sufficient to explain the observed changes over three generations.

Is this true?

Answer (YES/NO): NO